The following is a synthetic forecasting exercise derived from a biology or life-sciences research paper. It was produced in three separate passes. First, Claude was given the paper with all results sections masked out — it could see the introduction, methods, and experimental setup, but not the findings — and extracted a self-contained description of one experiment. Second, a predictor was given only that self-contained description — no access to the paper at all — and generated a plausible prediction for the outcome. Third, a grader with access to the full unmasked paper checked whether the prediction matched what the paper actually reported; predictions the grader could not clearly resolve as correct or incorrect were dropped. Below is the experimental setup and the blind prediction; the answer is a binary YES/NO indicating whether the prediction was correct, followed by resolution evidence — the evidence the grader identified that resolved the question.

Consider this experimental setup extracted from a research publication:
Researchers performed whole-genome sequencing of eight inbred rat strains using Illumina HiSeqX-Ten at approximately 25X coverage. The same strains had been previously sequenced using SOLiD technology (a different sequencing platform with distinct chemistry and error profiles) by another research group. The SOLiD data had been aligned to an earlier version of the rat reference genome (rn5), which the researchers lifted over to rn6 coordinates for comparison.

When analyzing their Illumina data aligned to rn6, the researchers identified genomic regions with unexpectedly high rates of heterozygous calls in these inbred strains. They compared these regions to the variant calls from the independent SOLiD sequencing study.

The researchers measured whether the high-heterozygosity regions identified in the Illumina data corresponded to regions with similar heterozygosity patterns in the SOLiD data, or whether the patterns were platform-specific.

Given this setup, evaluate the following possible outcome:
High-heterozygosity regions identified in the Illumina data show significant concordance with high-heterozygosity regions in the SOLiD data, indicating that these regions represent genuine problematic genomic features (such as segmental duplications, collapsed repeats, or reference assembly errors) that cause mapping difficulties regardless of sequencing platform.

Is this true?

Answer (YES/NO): YES